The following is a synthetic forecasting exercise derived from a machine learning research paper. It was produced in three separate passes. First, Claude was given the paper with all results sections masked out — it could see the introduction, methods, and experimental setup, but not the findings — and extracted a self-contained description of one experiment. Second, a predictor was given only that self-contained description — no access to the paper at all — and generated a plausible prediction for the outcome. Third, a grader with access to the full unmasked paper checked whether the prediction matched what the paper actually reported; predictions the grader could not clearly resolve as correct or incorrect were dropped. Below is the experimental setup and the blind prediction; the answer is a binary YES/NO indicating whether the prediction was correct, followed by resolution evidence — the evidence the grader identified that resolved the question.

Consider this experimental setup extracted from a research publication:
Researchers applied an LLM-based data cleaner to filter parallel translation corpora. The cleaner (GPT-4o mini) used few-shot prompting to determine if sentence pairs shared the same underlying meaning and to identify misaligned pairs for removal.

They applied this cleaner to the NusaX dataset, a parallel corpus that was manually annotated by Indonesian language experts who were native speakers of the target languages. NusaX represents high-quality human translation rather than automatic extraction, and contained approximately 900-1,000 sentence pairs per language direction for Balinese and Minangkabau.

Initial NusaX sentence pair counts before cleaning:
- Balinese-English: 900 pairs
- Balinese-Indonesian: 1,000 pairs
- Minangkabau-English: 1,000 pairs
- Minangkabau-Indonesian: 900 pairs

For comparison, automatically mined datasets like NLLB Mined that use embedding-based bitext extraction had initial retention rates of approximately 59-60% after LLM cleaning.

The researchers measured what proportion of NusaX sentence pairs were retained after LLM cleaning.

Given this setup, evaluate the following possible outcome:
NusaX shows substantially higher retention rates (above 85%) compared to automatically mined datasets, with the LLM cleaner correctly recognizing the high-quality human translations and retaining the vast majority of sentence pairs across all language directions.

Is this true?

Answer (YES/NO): NO